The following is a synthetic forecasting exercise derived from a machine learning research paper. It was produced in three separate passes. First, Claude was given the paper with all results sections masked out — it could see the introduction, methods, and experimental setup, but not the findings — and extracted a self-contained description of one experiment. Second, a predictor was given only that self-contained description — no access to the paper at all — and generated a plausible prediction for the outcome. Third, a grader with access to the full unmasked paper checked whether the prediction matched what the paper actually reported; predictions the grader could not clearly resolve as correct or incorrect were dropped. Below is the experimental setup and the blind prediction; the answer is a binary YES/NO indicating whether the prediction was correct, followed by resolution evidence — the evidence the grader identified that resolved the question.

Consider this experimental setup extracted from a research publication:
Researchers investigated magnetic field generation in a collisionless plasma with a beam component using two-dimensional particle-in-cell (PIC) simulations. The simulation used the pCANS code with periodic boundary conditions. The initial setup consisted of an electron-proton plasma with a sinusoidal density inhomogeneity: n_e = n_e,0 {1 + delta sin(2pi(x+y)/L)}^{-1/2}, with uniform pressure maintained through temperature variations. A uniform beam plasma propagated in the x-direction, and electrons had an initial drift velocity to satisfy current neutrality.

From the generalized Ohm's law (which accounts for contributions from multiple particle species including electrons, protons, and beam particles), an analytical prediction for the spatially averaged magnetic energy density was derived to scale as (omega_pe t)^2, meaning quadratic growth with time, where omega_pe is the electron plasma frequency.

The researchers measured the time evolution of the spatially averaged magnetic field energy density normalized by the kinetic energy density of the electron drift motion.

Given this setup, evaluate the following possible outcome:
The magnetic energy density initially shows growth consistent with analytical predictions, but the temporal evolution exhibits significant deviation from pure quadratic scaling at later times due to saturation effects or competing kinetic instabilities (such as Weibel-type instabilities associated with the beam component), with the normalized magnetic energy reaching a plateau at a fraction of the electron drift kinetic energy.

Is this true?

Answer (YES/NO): NO